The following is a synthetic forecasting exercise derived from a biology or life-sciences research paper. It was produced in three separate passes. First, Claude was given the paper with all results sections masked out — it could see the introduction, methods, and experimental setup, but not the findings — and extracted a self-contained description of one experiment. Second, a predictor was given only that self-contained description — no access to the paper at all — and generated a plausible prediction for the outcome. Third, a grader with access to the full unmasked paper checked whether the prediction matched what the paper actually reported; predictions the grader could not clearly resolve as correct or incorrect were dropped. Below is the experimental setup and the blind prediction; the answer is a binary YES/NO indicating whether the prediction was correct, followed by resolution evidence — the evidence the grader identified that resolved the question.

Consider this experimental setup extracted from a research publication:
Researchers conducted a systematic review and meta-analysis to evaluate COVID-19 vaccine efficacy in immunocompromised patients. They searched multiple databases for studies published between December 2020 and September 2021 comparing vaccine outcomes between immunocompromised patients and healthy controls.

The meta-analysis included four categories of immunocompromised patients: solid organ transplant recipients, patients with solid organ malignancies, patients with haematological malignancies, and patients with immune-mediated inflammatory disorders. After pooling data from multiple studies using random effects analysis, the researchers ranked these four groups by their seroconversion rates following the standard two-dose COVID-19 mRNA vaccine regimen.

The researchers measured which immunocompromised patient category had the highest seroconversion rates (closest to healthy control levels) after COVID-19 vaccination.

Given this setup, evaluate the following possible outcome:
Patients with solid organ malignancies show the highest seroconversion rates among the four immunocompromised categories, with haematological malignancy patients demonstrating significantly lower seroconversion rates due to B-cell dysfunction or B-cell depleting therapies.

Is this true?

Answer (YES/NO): YES